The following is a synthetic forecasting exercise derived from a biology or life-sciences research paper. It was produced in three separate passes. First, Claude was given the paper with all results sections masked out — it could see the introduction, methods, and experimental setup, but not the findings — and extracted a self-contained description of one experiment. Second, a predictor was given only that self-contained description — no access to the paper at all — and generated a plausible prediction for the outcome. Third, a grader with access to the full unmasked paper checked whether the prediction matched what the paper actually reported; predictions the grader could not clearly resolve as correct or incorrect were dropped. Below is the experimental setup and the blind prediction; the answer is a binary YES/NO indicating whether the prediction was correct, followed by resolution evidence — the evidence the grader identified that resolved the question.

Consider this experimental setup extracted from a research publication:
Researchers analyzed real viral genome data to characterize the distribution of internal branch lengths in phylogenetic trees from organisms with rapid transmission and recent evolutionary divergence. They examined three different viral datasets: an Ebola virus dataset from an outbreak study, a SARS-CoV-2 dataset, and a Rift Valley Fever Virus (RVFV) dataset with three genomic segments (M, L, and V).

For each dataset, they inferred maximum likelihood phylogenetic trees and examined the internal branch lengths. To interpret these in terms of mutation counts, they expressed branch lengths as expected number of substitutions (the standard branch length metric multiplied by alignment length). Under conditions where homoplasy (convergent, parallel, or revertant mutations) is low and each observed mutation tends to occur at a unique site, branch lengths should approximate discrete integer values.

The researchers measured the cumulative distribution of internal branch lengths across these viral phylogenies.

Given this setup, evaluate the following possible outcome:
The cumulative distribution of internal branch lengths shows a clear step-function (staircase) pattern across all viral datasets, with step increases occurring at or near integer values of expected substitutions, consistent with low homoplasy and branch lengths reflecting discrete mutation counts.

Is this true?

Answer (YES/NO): NO